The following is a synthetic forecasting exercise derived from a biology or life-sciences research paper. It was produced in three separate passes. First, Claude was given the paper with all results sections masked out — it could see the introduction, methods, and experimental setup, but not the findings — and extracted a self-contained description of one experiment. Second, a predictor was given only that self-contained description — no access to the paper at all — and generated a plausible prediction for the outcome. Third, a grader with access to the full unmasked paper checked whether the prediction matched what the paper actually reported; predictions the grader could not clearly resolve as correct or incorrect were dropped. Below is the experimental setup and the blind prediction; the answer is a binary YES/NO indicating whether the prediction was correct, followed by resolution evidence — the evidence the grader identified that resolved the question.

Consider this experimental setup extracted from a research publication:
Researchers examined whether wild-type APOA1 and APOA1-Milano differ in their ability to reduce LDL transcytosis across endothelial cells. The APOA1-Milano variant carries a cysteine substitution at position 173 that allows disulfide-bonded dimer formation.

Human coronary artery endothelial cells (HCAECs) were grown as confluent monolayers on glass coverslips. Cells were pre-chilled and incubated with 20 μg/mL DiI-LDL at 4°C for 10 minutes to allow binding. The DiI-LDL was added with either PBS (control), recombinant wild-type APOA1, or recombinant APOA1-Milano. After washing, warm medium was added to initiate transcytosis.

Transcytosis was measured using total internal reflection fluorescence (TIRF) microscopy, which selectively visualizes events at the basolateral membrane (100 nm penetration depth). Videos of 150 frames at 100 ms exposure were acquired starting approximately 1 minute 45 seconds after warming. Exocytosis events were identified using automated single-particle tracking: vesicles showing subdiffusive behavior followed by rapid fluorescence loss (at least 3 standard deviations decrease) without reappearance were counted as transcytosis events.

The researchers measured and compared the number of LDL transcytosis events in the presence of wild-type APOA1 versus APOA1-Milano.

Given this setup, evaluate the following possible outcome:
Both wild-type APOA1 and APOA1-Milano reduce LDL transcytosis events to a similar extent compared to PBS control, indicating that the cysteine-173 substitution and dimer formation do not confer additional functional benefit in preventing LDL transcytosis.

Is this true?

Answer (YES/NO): YES